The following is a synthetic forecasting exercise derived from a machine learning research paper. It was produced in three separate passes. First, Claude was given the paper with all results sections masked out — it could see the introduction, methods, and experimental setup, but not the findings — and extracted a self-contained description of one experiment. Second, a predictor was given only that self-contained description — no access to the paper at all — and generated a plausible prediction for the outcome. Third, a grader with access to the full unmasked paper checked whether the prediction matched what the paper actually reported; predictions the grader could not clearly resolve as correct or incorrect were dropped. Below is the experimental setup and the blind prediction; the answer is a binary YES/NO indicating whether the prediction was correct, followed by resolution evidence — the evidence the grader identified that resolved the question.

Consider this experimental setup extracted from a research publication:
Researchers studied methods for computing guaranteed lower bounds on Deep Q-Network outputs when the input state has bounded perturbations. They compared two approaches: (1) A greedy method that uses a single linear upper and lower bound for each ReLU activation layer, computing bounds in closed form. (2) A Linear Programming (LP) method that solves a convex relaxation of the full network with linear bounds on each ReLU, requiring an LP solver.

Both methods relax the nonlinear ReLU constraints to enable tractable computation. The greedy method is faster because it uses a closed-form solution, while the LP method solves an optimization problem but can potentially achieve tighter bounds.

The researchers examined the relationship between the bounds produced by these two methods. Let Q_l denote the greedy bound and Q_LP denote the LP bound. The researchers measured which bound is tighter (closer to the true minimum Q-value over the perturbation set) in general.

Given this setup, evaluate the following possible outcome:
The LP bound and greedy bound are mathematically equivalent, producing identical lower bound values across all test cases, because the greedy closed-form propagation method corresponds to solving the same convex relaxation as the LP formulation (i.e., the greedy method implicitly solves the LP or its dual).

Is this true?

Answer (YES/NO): NO